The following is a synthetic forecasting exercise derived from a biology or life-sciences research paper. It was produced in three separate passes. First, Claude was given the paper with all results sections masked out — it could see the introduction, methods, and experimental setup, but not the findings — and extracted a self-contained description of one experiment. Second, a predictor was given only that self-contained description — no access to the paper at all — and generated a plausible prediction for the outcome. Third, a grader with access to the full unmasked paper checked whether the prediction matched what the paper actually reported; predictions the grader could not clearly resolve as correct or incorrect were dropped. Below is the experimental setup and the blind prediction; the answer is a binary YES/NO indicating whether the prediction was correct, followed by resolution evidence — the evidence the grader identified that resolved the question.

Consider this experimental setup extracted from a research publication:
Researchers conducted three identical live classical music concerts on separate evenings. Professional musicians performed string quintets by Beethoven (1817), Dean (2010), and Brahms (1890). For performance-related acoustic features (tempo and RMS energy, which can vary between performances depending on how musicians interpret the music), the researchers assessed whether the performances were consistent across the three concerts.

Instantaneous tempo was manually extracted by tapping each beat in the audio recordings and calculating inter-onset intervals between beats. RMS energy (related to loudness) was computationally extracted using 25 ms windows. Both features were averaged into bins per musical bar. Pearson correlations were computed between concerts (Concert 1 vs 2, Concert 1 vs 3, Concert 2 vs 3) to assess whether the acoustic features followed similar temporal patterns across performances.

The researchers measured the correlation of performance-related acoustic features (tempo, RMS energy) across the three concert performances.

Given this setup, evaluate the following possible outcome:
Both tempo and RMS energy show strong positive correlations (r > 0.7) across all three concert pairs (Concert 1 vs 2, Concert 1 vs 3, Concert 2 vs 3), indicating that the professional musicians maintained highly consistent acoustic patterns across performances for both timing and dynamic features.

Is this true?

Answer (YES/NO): NO